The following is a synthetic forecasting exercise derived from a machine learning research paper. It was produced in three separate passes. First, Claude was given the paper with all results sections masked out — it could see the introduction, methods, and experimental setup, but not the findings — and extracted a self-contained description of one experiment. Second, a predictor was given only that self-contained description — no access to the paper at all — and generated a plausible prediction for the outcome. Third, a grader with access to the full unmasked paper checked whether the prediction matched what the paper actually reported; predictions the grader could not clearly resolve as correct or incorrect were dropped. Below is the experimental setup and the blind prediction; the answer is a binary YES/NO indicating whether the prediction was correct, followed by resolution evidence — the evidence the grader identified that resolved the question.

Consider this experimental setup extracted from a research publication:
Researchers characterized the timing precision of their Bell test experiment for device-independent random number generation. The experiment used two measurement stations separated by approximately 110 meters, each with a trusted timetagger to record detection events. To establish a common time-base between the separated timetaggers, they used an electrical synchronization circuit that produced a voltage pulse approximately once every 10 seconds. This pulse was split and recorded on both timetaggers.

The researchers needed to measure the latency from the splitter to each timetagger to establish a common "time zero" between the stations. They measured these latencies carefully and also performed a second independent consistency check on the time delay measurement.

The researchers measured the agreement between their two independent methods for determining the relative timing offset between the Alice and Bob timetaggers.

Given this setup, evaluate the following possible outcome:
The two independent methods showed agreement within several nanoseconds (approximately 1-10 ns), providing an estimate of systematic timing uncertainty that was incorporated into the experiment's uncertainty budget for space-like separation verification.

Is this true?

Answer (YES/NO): NO